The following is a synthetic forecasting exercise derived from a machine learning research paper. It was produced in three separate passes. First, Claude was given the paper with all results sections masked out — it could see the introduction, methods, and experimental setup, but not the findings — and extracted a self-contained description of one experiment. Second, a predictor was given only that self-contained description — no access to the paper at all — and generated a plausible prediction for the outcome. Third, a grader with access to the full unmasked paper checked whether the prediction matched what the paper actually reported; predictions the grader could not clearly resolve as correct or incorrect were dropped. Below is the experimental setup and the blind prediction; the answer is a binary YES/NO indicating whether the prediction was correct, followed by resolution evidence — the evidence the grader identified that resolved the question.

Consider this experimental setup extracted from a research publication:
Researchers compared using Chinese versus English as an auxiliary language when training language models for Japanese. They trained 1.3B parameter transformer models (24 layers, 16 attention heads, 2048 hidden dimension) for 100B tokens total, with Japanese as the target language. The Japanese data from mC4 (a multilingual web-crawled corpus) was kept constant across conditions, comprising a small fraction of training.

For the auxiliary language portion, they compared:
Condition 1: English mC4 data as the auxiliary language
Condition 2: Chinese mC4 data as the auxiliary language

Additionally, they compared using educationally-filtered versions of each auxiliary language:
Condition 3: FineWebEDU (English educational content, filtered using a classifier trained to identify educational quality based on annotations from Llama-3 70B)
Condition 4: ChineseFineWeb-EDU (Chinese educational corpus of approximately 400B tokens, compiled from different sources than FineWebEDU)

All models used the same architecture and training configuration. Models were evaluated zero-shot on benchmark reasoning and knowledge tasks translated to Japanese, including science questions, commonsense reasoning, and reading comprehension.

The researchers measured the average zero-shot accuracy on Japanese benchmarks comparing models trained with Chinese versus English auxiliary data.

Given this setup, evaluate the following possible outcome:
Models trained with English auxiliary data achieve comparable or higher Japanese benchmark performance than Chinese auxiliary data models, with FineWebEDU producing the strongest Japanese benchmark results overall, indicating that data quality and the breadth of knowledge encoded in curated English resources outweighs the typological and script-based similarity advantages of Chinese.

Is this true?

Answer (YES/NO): NO